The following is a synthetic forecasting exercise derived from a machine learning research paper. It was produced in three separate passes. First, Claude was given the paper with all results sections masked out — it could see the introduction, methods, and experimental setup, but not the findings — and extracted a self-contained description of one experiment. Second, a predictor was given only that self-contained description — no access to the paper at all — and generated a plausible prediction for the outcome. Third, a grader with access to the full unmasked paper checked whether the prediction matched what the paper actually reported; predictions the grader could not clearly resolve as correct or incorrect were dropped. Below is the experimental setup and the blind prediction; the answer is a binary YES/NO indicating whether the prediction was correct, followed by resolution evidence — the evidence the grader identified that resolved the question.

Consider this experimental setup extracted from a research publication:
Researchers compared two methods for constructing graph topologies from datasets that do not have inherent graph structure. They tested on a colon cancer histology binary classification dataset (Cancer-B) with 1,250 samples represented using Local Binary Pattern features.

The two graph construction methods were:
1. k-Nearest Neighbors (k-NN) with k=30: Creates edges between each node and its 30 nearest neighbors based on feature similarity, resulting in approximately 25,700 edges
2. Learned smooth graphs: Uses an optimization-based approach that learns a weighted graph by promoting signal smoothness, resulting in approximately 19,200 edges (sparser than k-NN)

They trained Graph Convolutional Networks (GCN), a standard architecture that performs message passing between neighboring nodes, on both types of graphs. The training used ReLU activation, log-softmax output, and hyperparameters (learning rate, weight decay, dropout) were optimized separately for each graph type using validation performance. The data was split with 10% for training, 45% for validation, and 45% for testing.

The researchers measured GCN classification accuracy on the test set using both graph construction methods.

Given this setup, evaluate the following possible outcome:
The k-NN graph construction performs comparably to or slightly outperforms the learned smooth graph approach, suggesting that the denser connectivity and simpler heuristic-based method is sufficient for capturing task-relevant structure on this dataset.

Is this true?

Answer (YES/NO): NO